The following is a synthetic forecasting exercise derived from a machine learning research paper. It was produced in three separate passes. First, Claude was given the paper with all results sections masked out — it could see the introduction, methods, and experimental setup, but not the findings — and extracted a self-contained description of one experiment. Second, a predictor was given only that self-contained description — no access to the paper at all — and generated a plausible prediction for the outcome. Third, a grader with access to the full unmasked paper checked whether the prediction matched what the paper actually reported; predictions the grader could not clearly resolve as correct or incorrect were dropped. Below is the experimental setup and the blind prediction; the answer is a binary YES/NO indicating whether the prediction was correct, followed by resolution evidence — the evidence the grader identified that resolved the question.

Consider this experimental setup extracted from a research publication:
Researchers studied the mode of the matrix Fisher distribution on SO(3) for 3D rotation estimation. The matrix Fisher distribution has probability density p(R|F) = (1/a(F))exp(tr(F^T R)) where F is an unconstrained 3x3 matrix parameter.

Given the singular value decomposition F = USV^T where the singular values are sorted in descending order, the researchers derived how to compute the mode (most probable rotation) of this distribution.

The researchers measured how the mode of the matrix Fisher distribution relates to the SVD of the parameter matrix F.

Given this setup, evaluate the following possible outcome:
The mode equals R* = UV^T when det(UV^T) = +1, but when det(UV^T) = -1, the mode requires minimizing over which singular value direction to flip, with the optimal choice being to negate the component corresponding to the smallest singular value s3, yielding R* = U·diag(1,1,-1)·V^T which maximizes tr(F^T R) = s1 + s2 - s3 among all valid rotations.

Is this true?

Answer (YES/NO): NO